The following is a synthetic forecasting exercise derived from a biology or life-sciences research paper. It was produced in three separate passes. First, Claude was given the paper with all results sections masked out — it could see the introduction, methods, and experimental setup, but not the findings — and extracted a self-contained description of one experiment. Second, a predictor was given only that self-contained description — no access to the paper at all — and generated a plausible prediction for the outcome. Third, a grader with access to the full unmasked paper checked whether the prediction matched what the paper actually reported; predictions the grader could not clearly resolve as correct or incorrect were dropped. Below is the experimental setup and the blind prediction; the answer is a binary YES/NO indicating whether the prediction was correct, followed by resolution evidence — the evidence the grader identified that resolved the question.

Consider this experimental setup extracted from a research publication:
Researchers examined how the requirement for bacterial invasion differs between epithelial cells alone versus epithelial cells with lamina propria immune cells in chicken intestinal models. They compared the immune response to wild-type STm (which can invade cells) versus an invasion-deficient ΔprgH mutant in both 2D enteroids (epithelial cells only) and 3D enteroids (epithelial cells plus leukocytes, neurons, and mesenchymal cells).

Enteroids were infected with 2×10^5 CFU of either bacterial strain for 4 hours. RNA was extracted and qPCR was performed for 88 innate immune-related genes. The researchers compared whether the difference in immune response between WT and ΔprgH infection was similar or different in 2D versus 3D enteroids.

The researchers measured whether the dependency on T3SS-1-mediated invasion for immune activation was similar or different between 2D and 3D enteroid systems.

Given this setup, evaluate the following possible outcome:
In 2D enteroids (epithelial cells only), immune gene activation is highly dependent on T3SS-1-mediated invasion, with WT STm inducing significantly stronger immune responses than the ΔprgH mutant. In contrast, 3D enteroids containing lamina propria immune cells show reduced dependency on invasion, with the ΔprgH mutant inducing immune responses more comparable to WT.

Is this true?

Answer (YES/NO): NO